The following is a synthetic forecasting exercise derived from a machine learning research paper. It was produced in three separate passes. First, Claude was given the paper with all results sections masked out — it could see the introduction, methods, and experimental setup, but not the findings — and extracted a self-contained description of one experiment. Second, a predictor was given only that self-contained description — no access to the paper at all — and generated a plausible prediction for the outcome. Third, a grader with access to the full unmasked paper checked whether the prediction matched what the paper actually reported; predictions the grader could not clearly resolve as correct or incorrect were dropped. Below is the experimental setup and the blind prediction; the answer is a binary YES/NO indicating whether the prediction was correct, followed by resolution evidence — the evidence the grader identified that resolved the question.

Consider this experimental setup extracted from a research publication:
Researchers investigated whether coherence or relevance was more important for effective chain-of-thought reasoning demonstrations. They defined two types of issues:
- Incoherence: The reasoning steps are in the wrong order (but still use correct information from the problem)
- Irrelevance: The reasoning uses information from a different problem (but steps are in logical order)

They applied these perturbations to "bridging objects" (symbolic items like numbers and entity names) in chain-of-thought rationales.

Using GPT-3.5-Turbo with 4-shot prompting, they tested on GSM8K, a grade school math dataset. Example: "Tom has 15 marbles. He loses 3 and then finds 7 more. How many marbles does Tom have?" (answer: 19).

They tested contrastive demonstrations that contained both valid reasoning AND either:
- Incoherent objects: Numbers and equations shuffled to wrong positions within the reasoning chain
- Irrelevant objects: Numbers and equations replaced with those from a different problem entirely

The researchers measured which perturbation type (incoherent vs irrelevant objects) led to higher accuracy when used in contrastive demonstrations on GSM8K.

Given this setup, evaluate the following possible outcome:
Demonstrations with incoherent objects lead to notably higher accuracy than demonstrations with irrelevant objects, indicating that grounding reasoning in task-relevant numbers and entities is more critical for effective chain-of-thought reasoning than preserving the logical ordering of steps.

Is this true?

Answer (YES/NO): NO